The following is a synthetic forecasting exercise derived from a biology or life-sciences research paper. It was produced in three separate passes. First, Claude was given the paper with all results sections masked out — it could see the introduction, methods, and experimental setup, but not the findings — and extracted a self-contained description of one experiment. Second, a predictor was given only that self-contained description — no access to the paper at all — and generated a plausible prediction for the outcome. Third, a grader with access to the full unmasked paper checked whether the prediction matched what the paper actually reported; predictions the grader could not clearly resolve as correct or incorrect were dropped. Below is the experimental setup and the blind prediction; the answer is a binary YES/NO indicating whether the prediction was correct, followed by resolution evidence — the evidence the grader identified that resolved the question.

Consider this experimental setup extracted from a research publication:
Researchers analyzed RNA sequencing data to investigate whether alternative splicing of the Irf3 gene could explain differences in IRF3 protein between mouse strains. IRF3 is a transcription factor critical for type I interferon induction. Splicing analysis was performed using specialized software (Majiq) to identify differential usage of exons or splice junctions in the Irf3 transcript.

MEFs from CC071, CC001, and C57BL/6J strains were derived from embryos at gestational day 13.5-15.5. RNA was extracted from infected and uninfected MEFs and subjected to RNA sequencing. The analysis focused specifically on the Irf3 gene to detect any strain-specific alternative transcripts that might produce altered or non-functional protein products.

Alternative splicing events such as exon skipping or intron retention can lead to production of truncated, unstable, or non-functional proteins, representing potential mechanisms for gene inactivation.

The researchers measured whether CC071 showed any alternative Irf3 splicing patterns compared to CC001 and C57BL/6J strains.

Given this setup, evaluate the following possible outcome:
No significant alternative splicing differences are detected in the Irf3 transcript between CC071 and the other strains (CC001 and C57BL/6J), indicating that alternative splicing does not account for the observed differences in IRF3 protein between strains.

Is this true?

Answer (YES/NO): NO